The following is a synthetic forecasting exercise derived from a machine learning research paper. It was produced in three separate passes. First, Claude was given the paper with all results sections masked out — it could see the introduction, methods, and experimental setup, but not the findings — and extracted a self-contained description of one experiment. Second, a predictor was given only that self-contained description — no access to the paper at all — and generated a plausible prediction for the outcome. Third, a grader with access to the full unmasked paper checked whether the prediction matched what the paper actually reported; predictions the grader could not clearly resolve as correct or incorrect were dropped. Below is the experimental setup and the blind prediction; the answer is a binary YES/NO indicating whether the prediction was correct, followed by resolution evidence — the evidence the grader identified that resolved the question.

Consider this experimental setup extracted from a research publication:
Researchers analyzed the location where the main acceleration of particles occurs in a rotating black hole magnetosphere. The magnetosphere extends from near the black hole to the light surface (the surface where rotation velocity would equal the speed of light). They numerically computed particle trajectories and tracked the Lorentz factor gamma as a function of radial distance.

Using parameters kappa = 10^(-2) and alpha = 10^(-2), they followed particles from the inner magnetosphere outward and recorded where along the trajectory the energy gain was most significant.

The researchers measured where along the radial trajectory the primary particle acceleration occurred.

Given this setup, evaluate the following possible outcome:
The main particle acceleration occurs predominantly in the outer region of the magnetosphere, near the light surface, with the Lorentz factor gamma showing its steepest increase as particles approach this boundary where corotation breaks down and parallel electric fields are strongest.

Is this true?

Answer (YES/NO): YES